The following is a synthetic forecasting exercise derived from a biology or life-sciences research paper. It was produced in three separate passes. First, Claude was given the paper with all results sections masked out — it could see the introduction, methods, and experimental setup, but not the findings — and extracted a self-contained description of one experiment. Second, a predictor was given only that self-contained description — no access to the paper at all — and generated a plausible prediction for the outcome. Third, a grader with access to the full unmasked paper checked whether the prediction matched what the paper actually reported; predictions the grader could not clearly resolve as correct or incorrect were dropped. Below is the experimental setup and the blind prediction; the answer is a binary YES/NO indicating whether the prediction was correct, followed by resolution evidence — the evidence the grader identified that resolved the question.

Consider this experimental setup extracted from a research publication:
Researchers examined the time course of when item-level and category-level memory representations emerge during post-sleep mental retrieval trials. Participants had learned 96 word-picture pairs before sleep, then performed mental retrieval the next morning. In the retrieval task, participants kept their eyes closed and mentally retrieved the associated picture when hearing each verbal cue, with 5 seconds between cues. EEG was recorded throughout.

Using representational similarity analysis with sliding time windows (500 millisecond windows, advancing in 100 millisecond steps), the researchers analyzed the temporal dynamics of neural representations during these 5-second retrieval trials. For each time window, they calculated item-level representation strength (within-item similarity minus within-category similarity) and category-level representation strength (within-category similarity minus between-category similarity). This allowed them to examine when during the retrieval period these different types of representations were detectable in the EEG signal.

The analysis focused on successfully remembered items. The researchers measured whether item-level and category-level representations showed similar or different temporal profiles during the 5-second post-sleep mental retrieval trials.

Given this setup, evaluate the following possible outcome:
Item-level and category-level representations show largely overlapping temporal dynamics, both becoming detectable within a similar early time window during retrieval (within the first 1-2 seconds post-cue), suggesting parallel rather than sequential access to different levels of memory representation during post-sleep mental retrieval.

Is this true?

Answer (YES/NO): NO